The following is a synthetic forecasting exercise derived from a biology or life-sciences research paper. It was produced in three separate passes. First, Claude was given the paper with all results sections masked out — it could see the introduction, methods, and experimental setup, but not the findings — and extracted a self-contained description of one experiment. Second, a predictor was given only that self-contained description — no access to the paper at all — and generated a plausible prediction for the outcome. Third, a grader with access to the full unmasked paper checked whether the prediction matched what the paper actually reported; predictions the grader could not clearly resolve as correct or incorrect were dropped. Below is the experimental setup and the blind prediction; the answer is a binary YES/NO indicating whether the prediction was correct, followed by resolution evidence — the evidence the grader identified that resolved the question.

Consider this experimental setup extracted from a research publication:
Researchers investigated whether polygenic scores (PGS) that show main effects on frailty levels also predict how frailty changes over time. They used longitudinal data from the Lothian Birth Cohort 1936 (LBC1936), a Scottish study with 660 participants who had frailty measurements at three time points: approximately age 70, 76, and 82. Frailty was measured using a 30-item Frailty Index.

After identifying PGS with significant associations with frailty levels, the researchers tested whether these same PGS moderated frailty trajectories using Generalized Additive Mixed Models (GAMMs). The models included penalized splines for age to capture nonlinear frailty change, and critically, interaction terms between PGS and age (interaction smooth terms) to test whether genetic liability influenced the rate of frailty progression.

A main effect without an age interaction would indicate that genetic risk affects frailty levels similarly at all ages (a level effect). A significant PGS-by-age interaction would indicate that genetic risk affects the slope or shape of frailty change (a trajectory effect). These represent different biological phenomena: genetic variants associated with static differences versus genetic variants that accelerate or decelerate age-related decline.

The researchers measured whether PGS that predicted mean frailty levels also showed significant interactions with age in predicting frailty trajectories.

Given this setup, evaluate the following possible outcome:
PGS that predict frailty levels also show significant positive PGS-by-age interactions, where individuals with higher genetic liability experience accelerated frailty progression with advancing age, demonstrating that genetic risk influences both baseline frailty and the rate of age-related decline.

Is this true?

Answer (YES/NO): NO